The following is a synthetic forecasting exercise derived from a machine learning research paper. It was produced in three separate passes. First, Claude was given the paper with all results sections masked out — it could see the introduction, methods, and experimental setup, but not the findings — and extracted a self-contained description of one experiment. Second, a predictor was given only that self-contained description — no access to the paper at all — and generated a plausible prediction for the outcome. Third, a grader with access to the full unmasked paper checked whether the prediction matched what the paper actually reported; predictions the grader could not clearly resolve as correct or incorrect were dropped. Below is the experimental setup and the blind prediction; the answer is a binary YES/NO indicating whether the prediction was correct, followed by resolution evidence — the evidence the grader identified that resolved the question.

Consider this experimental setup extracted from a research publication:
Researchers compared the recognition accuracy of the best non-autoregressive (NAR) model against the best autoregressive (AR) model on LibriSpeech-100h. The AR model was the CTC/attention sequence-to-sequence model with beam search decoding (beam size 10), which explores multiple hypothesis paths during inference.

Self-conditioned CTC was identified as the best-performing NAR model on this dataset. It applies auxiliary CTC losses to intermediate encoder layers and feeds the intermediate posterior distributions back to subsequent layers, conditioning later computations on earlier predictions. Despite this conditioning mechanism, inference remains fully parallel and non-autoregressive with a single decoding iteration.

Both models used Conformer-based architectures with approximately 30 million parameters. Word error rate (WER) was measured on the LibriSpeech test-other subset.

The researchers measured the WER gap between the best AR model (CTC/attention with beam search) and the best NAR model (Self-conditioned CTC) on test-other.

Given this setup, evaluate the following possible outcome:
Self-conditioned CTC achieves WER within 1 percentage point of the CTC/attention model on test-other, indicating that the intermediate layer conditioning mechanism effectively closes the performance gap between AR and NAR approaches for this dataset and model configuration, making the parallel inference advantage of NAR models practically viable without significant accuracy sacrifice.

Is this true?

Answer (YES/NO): NO